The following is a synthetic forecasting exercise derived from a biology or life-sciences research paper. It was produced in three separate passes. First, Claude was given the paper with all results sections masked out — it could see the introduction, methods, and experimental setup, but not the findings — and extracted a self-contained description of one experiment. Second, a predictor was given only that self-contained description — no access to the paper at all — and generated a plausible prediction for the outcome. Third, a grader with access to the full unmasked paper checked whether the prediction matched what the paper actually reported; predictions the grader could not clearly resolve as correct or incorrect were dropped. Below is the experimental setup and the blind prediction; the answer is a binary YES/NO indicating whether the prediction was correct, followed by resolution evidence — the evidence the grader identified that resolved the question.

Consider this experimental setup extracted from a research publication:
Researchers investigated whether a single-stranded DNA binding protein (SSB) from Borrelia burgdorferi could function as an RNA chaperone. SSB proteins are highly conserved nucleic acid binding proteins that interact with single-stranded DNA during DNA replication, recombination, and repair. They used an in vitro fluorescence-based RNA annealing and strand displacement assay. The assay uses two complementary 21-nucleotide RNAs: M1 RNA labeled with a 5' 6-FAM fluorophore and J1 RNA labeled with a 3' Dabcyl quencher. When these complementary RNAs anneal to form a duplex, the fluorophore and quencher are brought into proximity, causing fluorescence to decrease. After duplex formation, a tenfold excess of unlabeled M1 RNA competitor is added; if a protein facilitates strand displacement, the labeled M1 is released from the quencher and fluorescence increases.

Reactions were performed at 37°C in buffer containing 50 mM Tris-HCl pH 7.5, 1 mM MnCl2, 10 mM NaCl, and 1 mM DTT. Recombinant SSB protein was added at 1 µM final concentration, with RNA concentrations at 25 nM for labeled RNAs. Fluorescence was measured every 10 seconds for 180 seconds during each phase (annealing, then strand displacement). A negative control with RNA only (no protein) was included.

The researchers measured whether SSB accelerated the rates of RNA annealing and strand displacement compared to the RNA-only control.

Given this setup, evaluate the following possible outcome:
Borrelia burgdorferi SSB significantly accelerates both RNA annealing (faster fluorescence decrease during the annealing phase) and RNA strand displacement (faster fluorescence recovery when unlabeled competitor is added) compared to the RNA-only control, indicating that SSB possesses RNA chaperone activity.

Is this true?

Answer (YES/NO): NO